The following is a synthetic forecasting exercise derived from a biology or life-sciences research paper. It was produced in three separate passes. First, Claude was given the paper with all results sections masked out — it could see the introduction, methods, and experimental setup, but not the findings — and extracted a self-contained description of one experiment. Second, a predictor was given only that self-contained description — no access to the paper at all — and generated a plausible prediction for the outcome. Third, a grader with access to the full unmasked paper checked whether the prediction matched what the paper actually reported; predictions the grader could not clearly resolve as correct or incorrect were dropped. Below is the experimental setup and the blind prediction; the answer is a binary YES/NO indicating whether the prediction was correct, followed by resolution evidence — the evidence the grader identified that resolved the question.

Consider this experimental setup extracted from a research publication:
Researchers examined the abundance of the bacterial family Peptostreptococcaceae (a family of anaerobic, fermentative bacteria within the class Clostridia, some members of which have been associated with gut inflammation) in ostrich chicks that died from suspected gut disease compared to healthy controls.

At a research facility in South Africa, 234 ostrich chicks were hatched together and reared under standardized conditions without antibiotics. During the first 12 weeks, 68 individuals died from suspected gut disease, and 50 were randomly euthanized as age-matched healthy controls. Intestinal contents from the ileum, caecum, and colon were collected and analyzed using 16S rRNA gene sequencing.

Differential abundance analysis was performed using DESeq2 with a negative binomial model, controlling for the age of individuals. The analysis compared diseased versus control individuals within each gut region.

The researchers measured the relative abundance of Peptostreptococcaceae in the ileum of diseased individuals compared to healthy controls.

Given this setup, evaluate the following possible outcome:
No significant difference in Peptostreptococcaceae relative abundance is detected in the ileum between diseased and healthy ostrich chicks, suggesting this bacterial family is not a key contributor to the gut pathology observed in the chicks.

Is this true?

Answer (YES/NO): NO